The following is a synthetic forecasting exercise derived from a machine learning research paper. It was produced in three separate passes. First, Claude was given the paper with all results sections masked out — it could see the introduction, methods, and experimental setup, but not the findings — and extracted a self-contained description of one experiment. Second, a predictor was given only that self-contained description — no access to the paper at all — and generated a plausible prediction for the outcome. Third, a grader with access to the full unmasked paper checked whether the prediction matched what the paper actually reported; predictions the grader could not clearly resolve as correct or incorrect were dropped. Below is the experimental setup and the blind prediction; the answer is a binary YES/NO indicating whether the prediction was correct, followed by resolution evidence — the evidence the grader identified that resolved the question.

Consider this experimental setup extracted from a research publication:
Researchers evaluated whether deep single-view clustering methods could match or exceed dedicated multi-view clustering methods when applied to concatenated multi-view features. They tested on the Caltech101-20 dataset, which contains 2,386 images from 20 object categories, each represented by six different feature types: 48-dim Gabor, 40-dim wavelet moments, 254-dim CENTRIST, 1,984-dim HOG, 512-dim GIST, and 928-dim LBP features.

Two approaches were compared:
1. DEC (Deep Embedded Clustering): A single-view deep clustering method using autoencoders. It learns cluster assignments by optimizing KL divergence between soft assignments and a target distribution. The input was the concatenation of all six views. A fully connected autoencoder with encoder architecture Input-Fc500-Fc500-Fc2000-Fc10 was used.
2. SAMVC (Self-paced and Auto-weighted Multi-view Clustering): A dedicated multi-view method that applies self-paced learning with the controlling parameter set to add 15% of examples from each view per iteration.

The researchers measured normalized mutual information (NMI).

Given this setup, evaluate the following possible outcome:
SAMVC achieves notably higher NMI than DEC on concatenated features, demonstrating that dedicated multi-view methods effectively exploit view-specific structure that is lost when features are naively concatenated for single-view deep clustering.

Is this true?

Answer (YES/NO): NO